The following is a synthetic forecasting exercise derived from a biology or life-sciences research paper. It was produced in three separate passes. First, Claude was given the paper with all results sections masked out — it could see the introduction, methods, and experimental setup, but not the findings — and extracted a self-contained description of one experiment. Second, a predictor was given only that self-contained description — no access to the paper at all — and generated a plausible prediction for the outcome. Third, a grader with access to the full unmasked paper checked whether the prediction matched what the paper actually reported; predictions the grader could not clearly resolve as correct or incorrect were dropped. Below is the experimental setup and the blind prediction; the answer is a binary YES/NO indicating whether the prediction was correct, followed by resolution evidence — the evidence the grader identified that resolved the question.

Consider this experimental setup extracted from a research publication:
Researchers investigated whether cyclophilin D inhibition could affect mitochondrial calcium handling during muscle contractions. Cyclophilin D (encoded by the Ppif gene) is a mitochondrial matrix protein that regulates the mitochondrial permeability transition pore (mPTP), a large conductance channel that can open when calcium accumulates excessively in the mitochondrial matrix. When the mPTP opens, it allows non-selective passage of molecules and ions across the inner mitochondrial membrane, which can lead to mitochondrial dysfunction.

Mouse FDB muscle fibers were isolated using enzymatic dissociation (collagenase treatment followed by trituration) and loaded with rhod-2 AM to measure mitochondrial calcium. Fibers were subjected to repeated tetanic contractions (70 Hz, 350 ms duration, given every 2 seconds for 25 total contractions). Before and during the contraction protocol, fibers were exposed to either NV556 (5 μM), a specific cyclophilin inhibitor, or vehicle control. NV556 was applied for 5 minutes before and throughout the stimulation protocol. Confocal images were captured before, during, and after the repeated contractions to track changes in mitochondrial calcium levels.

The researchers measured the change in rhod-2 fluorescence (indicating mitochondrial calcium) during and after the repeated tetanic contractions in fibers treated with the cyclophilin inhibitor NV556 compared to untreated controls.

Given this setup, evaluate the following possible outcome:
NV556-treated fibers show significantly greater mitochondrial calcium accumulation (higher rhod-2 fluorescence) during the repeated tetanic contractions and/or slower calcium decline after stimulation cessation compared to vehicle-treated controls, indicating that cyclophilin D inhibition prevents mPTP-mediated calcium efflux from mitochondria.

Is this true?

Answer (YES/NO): NO